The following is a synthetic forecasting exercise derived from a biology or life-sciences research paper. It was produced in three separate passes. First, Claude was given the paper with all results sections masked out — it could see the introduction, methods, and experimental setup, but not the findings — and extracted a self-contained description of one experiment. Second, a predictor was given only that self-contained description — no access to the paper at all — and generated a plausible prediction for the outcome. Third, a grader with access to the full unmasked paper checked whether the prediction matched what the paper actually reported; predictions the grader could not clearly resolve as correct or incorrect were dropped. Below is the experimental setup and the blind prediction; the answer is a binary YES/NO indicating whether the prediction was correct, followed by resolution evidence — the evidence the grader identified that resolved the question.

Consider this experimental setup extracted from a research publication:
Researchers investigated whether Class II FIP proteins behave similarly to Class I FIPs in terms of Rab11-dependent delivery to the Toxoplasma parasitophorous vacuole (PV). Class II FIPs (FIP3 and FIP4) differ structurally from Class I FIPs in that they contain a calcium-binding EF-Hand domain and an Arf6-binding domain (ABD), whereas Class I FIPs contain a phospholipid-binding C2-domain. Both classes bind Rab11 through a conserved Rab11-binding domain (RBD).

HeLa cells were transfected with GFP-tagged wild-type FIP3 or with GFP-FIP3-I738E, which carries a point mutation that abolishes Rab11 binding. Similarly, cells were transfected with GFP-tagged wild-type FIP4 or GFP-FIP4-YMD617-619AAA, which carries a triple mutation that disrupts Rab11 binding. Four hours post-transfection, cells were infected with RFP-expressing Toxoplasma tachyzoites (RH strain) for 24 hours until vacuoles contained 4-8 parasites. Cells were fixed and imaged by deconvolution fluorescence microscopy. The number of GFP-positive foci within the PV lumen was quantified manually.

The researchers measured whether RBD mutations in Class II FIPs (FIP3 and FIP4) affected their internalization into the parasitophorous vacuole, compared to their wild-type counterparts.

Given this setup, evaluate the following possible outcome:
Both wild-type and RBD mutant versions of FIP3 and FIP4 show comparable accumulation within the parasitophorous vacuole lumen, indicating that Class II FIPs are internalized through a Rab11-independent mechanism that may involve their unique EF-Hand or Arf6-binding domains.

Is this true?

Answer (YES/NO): NO